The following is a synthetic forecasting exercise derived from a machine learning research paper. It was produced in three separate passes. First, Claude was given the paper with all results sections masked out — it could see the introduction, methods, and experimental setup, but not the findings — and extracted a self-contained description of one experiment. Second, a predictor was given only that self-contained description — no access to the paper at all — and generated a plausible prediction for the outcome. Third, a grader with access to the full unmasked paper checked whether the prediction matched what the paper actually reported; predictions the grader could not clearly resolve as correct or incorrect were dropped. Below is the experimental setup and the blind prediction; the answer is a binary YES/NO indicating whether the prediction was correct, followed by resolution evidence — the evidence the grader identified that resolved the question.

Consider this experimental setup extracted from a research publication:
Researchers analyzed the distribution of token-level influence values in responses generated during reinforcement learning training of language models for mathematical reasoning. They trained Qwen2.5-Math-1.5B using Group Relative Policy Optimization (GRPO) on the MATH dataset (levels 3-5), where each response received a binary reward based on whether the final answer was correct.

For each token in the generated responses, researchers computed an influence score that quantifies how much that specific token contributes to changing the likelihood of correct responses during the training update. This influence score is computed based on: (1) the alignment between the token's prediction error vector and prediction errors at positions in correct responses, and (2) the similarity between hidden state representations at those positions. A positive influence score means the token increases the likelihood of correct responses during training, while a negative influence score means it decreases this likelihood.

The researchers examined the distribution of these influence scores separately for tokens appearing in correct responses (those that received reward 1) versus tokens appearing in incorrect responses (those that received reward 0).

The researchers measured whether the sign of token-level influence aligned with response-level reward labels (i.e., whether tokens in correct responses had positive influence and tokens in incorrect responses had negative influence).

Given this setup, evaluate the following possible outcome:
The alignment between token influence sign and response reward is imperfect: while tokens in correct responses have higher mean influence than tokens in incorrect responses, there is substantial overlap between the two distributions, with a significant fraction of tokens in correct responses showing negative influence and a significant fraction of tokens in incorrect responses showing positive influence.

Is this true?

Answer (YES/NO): NO